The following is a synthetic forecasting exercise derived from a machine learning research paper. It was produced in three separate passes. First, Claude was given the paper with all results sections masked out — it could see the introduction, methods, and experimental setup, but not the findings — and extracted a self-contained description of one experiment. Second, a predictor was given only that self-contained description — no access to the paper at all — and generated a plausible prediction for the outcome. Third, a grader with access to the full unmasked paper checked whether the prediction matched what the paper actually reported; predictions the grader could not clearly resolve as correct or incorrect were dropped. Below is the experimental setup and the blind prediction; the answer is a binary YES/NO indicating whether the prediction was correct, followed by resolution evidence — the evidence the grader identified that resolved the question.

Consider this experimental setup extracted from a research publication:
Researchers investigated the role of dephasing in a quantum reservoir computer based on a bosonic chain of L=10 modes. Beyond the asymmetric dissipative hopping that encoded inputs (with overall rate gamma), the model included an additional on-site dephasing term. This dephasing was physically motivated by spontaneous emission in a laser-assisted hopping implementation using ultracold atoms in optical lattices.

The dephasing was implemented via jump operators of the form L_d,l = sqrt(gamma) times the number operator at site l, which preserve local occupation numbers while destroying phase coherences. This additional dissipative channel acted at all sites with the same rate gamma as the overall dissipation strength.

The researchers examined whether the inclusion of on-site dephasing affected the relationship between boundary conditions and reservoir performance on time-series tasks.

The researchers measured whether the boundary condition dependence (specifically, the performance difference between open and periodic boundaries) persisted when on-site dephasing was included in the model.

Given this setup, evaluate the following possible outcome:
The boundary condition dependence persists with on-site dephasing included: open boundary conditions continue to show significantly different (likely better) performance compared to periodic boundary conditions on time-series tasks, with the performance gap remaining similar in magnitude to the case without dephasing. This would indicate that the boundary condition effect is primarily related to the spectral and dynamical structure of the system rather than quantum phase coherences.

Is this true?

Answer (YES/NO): YES